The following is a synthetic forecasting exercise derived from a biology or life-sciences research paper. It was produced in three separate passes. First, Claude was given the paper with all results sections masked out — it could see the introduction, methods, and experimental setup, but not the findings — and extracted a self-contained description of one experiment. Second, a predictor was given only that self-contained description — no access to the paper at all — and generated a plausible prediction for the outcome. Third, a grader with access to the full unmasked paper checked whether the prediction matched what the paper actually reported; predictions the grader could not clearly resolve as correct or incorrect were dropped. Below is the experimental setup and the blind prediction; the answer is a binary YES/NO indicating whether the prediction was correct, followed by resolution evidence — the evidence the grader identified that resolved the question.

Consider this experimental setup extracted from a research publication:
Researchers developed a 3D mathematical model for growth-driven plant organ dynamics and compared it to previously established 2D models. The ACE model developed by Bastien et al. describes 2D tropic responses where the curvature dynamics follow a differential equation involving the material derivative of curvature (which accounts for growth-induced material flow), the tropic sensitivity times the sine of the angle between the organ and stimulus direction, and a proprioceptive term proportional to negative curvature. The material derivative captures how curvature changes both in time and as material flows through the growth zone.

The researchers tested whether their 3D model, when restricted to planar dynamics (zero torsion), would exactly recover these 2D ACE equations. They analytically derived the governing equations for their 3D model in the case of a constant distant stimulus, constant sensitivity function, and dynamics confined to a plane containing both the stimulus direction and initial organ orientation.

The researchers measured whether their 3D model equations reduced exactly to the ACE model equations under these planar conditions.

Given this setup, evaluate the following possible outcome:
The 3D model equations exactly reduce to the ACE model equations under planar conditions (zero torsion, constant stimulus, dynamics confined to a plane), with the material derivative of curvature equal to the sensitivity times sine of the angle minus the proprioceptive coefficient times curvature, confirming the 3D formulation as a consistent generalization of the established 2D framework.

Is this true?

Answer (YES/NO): YES